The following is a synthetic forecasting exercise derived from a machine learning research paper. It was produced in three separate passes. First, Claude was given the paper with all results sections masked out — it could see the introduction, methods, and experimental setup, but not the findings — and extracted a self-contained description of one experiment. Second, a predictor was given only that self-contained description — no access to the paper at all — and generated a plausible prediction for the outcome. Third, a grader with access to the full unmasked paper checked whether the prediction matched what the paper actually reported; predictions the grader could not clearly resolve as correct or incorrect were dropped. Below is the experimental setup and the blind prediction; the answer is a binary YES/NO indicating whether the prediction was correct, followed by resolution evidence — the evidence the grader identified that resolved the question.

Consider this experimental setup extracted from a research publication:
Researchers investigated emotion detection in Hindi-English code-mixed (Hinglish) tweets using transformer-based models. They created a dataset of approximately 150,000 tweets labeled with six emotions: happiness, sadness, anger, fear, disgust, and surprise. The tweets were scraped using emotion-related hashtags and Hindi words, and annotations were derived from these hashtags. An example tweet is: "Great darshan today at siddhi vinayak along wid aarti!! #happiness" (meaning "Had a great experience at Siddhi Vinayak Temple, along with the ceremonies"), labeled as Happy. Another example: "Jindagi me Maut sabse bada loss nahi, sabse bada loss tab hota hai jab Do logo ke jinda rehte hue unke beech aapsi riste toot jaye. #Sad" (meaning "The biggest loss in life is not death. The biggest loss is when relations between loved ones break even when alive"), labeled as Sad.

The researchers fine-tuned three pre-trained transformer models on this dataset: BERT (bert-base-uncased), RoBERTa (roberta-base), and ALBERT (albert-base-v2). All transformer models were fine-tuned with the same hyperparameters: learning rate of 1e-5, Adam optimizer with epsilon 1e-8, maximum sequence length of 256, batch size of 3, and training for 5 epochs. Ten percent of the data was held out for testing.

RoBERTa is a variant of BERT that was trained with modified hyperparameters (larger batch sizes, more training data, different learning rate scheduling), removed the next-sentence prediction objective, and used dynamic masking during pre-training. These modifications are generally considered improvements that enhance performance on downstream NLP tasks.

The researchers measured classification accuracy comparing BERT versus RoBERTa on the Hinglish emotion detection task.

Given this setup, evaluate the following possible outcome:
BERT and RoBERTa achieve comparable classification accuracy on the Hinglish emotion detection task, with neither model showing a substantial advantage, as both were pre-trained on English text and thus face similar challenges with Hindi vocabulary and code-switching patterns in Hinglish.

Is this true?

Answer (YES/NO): NO